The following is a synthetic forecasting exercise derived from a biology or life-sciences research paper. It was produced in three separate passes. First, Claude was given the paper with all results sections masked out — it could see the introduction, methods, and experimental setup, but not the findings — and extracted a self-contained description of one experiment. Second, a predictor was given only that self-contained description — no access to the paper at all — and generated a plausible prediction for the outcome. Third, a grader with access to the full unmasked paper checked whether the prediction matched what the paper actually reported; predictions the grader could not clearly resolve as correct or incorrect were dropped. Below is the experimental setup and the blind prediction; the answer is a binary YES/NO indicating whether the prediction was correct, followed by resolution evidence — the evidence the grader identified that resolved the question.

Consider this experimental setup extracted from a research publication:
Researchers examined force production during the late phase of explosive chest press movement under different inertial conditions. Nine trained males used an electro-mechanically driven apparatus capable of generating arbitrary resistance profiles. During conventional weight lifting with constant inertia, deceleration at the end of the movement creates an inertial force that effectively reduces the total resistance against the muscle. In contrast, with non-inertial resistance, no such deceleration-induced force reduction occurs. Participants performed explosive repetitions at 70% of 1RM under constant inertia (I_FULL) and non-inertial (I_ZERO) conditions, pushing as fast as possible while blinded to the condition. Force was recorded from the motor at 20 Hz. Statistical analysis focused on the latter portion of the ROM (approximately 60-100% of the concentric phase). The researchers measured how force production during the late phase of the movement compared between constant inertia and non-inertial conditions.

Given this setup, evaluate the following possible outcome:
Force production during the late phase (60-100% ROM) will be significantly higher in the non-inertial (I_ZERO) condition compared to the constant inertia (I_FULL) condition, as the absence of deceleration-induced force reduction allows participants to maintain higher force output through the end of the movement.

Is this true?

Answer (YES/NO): NO